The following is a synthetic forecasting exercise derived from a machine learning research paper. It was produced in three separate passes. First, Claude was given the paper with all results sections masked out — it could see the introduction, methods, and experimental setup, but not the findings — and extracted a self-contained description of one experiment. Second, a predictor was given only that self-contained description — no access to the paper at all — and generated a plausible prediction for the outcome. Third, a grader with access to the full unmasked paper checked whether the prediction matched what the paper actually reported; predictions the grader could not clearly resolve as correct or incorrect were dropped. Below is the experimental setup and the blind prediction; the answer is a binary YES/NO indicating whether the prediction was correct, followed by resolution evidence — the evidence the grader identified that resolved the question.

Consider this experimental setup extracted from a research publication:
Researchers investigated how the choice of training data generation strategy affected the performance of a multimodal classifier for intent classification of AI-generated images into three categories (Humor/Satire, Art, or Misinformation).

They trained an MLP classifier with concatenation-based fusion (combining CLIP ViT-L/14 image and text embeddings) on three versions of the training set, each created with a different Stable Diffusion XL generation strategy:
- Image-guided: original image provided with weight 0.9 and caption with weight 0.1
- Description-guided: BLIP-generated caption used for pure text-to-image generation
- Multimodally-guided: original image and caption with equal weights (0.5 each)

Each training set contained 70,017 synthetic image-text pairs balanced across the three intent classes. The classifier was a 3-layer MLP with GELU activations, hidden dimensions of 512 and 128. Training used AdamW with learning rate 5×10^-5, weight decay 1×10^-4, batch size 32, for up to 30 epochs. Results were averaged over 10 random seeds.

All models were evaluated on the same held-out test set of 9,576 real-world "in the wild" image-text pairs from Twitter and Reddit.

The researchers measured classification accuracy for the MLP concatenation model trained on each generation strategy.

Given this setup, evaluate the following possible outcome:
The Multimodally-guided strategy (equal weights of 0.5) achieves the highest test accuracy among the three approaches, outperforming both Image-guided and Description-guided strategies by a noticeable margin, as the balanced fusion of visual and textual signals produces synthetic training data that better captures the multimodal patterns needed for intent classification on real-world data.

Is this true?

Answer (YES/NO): NO